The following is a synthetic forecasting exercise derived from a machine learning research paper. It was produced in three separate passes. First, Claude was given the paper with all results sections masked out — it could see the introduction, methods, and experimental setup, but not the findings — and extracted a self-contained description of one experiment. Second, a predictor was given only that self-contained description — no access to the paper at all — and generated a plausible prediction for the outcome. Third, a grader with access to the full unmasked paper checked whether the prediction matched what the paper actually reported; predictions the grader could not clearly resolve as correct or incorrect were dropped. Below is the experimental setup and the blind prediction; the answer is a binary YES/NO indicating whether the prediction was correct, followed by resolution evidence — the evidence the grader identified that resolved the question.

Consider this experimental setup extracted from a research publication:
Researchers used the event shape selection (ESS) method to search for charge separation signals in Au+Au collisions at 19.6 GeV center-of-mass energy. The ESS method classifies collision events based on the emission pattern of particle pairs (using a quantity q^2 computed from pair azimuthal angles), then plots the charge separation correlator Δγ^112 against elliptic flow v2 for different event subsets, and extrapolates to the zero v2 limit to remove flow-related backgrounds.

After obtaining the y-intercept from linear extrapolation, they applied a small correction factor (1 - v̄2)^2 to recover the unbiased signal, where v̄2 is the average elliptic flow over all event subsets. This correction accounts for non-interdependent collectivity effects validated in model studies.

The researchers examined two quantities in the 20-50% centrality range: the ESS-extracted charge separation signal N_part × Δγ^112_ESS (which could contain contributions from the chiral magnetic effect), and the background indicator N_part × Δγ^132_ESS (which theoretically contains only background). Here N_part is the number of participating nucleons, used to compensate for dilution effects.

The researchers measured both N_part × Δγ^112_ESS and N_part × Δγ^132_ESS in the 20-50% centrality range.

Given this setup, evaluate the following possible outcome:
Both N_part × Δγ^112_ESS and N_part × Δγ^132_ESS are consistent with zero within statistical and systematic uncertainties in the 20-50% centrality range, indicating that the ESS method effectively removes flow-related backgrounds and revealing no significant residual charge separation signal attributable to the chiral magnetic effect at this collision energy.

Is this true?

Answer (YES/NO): NO